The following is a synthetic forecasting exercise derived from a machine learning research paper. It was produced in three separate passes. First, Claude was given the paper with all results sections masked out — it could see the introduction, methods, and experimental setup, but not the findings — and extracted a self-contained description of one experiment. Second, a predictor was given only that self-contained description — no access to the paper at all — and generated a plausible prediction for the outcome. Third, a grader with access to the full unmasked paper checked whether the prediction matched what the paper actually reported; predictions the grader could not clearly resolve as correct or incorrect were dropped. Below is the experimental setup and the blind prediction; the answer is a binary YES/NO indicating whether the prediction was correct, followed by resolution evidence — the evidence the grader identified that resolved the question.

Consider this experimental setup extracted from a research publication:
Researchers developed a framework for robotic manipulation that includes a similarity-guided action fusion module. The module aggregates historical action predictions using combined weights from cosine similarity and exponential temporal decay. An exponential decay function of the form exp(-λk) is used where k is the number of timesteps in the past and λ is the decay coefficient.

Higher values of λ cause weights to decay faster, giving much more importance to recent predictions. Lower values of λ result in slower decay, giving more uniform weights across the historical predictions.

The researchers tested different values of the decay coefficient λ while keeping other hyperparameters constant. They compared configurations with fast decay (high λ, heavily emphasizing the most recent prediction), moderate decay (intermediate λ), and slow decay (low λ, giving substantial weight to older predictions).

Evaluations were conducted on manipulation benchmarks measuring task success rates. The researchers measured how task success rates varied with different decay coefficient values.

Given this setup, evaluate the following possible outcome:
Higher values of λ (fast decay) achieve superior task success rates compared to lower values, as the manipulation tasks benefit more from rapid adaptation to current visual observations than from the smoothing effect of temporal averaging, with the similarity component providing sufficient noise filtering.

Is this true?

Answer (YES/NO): NO